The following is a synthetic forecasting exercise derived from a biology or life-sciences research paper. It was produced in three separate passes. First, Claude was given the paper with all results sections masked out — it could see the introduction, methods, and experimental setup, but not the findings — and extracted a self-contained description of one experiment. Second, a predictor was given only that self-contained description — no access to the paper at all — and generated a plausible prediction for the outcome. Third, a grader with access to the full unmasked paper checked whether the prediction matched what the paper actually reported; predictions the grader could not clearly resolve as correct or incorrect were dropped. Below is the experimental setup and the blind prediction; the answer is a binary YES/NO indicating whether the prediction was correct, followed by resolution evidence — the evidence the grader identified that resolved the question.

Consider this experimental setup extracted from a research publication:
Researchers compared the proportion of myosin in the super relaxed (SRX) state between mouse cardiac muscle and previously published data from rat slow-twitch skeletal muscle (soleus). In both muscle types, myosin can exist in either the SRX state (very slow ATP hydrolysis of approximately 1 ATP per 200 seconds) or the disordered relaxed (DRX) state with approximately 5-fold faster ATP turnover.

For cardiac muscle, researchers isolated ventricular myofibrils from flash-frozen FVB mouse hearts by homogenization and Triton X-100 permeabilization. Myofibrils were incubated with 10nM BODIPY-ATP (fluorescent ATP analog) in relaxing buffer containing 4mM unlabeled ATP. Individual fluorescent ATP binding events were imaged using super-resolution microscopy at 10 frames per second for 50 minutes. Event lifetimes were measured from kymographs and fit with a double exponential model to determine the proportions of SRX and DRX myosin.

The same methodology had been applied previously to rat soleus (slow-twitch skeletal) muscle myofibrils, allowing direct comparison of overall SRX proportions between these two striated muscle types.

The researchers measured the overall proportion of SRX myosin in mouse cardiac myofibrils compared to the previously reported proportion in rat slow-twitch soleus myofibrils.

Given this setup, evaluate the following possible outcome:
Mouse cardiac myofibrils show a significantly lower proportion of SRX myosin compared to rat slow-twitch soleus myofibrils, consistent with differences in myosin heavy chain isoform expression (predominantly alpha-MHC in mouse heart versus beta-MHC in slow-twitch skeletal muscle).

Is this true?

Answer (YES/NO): NO